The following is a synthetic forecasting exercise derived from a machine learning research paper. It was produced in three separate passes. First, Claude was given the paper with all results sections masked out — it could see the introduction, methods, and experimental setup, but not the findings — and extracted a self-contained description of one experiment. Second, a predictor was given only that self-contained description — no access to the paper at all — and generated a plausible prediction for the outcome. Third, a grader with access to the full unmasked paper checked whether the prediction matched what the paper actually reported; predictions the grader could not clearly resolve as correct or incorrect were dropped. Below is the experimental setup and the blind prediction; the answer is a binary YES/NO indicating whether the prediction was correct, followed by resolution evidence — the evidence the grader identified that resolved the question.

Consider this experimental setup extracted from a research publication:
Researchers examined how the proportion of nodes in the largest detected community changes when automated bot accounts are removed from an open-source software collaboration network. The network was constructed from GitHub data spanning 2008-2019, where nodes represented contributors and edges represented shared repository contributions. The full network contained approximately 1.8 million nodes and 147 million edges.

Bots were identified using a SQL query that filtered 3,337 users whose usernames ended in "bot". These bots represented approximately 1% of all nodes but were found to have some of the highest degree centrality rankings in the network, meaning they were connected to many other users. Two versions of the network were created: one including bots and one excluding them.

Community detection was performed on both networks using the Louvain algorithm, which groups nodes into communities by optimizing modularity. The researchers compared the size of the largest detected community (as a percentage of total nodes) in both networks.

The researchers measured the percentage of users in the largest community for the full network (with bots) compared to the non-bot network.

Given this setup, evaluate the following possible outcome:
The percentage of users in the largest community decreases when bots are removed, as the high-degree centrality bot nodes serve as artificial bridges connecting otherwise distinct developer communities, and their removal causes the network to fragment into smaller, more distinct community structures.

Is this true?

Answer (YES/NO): YES